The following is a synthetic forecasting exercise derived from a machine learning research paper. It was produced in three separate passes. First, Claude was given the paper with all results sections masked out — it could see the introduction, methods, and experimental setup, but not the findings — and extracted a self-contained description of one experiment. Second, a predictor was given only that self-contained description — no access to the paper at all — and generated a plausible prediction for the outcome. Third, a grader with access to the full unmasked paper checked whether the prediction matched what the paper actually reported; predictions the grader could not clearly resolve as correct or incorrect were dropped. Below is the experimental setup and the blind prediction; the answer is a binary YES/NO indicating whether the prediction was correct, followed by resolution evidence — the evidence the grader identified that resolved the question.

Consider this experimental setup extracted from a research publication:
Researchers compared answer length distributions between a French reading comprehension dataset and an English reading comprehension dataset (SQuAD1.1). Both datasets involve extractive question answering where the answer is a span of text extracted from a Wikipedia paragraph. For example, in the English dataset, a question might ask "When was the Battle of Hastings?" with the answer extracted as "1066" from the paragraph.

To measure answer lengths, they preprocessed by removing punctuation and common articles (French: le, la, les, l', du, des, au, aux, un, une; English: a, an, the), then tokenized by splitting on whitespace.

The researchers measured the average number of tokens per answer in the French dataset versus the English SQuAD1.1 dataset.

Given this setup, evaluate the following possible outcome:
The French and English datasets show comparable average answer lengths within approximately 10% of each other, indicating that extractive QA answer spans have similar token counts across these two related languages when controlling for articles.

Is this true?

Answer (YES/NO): NO